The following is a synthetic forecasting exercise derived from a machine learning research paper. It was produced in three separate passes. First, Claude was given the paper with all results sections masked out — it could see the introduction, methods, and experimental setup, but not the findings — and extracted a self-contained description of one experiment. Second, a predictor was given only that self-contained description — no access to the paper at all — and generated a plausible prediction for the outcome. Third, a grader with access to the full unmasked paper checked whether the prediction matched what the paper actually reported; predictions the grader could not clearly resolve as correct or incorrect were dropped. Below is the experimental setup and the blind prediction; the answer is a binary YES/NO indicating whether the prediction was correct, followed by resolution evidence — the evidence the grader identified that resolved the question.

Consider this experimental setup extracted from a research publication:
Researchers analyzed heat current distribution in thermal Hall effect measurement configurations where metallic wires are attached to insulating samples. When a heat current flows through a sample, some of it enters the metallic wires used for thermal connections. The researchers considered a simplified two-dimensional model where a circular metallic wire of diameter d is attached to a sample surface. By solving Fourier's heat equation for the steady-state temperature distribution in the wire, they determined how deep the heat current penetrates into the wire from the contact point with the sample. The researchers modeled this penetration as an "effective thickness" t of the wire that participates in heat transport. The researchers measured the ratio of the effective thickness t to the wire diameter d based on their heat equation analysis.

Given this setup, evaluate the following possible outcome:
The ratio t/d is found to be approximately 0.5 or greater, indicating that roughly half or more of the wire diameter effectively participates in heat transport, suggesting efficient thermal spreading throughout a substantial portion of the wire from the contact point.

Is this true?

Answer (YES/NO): NO